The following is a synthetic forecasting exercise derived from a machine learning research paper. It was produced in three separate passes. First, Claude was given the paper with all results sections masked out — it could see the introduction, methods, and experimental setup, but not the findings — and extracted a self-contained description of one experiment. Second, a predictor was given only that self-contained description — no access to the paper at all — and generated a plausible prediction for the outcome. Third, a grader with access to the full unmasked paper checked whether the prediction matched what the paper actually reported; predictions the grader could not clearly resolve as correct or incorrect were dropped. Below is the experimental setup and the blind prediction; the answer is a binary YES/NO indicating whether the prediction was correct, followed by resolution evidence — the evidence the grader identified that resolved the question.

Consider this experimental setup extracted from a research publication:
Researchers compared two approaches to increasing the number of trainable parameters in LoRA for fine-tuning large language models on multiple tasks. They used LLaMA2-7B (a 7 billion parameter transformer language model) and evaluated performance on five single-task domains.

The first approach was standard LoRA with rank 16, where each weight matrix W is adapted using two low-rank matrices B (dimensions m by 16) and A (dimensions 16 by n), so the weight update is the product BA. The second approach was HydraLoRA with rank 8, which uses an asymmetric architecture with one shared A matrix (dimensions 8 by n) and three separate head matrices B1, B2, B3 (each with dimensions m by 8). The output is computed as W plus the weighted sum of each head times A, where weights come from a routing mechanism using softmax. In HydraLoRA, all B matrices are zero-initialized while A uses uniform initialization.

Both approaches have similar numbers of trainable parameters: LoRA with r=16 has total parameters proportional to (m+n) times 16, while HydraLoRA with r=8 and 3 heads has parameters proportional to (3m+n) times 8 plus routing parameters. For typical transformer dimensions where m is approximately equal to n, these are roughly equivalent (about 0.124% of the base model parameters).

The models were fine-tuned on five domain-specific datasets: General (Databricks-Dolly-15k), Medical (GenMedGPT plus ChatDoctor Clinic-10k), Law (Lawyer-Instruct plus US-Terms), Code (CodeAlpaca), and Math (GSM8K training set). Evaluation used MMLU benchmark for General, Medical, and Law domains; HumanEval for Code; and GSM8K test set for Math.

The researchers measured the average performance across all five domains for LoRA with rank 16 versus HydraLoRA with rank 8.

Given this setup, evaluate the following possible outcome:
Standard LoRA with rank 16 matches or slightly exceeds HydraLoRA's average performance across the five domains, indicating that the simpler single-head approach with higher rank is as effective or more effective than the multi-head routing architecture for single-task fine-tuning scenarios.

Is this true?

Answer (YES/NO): NO